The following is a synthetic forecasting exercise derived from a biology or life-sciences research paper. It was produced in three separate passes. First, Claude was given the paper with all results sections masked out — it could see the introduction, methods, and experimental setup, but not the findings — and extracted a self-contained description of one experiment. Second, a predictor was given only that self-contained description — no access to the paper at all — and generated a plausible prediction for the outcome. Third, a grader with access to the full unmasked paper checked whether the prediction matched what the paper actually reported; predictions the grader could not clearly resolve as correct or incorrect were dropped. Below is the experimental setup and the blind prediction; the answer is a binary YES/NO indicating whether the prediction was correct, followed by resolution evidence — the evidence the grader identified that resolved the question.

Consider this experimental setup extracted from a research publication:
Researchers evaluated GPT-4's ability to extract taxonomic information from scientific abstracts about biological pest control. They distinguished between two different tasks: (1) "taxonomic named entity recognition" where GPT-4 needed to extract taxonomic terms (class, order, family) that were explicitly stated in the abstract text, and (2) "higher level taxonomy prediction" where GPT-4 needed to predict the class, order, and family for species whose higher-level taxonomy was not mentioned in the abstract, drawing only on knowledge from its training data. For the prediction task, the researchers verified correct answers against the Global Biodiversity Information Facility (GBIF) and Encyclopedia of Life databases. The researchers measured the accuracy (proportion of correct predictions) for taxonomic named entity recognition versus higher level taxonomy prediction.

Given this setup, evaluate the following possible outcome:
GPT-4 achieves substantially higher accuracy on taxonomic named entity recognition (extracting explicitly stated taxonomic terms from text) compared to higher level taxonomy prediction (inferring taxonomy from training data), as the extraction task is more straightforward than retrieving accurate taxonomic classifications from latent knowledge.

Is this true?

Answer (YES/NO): YES